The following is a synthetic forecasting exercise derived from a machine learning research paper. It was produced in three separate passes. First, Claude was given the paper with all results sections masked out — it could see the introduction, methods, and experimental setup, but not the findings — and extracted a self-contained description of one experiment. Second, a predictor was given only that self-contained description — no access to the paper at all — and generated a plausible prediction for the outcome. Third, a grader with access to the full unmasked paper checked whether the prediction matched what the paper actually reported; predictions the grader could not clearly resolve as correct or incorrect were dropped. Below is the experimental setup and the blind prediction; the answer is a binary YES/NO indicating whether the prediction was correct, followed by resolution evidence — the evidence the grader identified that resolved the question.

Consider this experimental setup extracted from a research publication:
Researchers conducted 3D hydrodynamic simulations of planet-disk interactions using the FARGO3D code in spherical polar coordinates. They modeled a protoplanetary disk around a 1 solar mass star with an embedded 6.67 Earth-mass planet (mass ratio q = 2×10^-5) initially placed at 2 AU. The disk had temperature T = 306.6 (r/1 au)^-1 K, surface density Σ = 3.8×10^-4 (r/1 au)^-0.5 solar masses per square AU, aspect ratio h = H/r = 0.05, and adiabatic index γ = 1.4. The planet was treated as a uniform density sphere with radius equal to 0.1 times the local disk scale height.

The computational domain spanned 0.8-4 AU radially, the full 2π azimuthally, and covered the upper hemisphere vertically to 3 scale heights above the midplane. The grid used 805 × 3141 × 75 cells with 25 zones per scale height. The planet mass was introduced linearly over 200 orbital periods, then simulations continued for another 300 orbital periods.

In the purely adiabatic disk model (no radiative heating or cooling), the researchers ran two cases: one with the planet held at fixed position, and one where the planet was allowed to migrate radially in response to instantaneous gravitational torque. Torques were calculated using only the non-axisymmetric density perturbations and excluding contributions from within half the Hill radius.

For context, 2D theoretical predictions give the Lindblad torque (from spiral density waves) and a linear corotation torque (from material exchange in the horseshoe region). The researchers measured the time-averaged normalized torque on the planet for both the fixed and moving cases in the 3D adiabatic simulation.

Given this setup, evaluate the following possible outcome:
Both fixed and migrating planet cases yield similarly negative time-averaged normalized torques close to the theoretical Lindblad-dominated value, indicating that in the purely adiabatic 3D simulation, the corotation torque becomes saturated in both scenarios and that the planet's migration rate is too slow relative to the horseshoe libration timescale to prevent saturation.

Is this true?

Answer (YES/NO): NO